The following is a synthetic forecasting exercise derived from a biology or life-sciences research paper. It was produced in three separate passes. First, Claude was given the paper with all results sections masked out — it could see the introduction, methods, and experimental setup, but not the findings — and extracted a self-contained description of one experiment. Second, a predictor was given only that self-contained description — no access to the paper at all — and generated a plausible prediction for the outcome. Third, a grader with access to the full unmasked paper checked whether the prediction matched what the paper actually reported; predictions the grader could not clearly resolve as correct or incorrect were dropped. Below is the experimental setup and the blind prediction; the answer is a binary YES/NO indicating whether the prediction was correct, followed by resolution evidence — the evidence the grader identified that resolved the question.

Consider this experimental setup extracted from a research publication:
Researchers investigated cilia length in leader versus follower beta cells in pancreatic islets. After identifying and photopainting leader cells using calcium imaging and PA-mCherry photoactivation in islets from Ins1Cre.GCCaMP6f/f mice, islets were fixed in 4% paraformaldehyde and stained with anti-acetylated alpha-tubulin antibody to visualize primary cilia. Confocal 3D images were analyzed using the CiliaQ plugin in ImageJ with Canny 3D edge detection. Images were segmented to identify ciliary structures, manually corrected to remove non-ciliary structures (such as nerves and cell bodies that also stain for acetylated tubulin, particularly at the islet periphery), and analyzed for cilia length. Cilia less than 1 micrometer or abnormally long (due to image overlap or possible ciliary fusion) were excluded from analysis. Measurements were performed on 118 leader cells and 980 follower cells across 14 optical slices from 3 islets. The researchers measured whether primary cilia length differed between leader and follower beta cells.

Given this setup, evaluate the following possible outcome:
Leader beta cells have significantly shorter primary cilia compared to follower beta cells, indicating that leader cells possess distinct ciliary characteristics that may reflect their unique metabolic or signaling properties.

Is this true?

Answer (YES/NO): NO